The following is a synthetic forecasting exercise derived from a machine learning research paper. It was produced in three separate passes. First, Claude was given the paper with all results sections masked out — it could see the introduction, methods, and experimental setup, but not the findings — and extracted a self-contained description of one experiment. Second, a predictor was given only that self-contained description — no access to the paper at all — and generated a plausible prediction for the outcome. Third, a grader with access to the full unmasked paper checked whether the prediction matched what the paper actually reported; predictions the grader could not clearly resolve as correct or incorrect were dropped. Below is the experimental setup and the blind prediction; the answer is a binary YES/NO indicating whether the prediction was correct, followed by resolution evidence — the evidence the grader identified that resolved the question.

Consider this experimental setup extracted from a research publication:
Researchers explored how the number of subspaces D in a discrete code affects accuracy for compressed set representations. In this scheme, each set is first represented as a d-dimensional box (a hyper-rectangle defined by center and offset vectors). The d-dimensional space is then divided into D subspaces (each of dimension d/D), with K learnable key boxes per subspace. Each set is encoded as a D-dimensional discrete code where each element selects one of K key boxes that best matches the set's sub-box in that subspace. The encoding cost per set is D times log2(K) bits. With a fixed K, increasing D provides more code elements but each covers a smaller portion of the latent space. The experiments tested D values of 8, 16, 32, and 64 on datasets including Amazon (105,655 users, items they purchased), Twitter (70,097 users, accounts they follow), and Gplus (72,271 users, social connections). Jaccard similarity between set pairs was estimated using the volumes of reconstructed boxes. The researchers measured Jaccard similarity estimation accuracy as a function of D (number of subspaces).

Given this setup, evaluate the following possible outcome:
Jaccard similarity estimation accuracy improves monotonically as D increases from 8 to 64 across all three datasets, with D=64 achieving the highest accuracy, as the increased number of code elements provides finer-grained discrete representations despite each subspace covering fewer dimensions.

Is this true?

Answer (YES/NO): YES